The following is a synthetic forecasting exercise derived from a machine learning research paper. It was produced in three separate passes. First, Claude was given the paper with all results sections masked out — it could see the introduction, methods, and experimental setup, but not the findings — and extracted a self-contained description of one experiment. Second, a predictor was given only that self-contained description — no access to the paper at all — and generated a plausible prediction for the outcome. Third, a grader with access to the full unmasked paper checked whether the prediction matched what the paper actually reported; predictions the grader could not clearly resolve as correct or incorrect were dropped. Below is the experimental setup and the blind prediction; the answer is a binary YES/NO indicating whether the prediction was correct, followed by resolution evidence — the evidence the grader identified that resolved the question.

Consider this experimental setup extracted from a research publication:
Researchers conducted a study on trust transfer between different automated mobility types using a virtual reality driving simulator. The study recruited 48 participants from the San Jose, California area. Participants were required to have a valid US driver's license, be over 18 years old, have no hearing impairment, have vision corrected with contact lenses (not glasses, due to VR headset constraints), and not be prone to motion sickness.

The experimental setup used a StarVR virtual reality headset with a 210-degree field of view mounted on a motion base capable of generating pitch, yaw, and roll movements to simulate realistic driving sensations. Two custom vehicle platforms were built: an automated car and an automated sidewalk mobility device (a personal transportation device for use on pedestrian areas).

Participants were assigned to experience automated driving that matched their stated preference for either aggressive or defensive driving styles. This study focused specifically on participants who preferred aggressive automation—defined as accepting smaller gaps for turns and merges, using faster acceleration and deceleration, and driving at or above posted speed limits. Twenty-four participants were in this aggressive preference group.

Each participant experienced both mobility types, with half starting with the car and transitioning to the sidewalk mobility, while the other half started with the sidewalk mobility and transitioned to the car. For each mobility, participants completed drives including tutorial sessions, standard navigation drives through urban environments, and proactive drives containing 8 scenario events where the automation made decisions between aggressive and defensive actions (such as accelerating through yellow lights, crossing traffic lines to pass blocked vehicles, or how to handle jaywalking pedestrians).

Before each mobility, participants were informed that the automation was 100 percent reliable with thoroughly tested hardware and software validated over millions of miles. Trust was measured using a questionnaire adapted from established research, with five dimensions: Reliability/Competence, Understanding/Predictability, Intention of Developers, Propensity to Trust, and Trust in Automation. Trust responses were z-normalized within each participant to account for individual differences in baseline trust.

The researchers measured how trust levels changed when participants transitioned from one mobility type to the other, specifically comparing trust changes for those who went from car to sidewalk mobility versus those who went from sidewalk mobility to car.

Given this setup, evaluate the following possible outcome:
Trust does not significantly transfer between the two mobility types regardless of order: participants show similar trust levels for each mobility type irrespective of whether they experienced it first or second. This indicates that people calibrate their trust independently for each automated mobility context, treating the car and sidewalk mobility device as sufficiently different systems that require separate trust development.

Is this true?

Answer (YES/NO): NO